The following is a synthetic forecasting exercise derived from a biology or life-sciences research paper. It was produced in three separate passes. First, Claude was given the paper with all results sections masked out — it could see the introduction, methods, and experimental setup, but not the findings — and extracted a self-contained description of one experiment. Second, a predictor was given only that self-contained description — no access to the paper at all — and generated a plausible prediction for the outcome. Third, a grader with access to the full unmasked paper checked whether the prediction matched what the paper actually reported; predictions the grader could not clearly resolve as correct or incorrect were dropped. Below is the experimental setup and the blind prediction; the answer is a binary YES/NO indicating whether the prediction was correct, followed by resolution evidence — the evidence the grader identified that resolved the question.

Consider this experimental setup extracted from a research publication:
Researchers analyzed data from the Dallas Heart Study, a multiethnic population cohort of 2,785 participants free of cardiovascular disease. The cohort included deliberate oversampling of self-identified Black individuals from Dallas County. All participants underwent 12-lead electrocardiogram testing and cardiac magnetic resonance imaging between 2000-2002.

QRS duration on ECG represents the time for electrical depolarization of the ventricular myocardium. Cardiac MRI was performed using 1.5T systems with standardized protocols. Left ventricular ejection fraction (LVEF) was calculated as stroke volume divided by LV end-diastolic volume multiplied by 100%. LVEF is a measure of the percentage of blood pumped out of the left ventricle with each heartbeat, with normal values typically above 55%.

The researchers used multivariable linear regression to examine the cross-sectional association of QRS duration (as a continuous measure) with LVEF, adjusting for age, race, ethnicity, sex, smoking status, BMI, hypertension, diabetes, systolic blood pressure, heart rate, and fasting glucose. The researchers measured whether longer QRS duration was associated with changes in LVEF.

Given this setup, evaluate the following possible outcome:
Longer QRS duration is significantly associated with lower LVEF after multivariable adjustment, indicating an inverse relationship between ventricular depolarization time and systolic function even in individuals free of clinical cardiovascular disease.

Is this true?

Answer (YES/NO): YES